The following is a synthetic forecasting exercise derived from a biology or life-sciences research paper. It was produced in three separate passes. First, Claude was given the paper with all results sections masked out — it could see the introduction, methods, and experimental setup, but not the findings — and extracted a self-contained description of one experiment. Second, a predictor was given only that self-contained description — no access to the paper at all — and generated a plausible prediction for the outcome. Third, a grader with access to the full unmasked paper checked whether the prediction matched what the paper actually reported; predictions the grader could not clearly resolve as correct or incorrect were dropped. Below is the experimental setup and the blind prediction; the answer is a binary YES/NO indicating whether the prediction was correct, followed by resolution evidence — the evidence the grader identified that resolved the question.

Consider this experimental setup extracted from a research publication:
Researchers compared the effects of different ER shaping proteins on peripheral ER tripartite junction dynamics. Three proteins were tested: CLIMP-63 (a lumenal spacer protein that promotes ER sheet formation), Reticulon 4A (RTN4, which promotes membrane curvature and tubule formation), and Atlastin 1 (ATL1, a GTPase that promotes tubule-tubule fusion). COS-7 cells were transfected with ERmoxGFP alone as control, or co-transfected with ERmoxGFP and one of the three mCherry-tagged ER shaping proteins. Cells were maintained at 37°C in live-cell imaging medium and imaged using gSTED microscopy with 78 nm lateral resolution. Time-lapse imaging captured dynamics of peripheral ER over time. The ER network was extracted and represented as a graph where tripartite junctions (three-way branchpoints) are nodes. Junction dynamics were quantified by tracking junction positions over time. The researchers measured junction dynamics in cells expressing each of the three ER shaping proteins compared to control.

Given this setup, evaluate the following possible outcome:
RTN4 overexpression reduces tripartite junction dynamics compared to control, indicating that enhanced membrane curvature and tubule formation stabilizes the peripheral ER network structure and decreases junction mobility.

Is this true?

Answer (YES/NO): NO